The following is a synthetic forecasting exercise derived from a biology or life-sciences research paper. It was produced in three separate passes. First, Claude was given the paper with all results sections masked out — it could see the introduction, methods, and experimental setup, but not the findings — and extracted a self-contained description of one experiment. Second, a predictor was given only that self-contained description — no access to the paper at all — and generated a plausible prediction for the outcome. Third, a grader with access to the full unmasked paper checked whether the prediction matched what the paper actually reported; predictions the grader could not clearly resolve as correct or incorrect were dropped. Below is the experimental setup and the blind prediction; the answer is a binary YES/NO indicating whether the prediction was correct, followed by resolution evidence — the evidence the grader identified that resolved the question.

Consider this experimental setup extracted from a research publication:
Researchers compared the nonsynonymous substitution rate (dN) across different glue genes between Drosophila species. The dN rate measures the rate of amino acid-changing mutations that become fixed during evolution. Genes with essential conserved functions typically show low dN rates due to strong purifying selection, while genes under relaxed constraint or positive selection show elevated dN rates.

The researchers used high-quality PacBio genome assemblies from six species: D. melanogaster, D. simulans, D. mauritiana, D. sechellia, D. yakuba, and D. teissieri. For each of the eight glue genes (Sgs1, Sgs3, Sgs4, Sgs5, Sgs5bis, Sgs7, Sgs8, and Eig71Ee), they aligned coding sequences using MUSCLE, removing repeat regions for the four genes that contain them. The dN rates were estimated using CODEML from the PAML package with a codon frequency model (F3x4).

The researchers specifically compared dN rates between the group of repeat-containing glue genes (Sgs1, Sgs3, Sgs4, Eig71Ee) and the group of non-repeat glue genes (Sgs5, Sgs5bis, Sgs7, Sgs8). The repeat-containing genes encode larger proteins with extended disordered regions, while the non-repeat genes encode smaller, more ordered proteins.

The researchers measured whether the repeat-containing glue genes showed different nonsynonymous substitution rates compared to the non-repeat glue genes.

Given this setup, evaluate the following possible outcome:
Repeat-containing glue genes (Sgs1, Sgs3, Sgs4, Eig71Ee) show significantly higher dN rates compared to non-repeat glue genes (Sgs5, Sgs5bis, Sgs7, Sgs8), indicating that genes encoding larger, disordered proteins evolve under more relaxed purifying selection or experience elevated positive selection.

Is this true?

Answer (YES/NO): NO